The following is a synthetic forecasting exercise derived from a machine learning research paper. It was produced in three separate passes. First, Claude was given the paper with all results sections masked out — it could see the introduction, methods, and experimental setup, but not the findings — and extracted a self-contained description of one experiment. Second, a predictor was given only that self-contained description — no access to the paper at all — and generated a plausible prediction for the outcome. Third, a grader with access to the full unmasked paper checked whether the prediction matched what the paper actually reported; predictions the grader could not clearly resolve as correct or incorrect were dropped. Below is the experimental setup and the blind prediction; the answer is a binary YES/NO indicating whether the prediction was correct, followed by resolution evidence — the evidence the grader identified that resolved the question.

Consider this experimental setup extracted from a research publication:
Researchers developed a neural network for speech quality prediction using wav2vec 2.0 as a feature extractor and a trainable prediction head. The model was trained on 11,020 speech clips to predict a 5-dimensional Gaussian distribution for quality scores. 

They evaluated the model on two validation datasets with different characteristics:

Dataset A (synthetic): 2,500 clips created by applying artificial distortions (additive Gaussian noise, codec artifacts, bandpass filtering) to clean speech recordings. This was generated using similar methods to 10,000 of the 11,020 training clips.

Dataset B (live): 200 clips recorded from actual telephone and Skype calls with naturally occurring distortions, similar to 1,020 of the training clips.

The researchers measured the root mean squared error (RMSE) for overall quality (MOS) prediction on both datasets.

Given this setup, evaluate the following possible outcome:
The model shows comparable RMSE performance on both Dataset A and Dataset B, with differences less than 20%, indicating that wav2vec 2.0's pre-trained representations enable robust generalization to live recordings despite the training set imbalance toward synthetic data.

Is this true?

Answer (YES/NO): YES